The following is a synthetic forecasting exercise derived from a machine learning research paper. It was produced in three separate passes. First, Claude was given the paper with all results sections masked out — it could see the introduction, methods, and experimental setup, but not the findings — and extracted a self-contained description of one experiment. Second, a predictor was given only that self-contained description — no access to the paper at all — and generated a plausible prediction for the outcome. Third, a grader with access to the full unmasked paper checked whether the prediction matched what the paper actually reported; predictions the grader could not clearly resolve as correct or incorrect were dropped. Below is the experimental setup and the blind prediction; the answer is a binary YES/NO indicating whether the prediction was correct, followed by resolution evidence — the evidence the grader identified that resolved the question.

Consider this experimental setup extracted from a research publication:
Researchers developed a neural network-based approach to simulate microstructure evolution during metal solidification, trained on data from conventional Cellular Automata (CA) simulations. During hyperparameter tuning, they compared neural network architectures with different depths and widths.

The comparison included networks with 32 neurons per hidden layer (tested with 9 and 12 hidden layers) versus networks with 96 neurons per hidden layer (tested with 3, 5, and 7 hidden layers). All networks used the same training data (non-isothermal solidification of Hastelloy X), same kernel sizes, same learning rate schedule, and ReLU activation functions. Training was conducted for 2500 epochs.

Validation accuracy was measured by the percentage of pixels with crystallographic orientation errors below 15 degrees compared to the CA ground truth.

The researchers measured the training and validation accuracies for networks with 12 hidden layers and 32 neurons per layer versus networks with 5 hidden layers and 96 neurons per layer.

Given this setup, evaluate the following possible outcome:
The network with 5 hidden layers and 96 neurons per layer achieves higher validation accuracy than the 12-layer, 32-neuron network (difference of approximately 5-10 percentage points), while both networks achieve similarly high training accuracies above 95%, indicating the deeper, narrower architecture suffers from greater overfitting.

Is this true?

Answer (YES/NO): NO